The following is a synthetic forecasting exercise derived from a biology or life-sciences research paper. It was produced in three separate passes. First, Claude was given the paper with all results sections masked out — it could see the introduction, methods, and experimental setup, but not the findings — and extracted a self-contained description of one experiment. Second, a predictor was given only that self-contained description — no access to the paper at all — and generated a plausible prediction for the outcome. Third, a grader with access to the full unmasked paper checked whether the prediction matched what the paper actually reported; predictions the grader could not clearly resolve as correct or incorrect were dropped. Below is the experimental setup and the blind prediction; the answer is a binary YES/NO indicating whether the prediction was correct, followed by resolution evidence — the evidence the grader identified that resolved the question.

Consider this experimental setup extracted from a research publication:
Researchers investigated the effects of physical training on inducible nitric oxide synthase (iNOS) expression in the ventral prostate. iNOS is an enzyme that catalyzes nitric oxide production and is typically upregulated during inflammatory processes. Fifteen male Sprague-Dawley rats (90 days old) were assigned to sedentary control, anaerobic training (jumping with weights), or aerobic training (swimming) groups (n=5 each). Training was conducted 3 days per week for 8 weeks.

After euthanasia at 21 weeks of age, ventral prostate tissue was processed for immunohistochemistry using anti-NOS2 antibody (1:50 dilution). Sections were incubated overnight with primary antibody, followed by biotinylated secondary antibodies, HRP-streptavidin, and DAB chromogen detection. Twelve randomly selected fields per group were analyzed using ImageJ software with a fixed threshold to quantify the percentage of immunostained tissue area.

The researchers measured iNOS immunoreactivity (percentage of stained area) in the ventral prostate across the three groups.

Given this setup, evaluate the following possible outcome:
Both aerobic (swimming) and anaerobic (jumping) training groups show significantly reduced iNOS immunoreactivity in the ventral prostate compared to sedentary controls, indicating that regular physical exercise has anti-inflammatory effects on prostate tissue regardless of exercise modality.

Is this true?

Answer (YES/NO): NO